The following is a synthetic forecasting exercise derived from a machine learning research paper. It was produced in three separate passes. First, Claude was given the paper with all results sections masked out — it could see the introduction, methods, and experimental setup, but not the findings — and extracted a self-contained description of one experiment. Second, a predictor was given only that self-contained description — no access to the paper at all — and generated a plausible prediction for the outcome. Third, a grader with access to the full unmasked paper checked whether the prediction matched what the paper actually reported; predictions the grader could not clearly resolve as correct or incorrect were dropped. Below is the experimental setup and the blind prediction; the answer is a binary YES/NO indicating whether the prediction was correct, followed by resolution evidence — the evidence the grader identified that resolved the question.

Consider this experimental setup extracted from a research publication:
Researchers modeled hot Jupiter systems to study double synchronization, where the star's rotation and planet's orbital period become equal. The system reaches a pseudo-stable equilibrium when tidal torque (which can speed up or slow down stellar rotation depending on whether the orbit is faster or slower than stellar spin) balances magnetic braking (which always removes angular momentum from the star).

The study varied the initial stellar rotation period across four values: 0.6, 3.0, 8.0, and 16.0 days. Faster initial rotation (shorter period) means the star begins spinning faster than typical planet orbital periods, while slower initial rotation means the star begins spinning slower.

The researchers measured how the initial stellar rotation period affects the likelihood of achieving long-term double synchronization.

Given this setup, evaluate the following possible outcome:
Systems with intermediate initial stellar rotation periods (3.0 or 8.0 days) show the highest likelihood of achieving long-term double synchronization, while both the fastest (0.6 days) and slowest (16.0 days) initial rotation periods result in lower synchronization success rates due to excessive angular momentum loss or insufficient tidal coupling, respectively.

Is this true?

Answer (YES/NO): NO